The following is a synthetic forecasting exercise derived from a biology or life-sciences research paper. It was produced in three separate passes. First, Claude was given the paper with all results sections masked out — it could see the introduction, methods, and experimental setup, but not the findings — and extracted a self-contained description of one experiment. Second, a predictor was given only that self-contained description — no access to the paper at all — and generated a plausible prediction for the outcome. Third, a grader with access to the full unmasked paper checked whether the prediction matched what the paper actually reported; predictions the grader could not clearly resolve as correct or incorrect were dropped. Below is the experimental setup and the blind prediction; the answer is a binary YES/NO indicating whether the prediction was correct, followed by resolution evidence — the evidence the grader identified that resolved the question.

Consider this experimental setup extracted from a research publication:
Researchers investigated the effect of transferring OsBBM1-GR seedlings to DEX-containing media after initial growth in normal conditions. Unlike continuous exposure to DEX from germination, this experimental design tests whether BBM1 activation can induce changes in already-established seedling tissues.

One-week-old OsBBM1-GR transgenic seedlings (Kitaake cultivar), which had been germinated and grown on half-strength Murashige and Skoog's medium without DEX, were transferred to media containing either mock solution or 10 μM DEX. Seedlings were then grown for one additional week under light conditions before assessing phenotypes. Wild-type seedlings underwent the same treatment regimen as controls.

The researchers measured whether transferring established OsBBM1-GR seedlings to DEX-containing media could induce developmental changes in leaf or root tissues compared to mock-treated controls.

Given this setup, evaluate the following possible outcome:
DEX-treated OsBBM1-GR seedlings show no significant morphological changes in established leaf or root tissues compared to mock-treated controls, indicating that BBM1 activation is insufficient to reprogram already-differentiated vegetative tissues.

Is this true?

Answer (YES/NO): NO